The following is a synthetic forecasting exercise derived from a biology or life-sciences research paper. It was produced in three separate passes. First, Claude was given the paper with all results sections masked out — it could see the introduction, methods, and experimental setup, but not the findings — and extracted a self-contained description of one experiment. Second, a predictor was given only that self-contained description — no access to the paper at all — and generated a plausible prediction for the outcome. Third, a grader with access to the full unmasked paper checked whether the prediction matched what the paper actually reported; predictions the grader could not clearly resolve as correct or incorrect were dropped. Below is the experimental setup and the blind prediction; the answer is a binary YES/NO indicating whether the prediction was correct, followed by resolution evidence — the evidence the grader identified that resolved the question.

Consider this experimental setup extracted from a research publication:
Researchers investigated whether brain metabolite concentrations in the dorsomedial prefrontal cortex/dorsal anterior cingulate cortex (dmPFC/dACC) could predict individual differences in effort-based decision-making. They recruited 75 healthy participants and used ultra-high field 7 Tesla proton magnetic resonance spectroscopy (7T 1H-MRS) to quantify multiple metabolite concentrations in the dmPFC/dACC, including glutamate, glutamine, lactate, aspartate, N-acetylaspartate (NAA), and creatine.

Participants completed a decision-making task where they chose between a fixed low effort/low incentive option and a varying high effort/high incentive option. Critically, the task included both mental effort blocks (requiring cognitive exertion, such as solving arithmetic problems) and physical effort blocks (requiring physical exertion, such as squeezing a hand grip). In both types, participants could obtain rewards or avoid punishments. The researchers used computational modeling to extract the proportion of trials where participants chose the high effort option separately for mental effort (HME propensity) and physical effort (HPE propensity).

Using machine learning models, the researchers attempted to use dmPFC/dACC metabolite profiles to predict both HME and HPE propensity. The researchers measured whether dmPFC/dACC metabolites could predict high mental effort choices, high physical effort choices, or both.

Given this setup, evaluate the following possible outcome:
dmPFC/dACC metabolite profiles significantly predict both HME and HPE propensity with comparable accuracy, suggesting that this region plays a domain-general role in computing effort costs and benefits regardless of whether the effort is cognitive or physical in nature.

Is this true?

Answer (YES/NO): NO